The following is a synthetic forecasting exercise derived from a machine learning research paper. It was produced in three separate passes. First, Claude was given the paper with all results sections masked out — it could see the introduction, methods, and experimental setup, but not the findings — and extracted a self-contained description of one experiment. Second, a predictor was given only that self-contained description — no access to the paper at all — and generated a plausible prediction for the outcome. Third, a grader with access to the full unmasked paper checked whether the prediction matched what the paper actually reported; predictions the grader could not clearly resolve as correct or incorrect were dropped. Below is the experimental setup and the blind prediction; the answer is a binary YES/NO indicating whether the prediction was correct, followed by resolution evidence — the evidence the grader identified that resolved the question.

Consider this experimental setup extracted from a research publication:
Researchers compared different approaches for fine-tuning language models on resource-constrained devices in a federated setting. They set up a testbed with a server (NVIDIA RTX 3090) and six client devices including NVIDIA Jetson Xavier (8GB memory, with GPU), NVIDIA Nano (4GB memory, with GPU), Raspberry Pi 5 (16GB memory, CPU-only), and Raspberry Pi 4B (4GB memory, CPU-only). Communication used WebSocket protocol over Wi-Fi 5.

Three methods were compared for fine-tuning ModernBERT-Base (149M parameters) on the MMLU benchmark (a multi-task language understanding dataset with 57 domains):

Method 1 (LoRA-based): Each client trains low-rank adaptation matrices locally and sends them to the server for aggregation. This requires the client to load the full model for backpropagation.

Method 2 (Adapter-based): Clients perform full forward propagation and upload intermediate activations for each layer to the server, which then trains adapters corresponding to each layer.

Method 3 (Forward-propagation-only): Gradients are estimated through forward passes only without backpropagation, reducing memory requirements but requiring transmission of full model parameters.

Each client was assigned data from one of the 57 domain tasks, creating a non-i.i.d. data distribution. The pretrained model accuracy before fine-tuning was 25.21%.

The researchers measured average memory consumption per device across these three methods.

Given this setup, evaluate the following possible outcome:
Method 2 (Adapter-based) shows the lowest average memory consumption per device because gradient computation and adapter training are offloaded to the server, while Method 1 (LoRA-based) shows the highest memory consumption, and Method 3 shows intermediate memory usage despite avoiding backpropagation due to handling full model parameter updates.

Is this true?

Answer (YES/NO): YES